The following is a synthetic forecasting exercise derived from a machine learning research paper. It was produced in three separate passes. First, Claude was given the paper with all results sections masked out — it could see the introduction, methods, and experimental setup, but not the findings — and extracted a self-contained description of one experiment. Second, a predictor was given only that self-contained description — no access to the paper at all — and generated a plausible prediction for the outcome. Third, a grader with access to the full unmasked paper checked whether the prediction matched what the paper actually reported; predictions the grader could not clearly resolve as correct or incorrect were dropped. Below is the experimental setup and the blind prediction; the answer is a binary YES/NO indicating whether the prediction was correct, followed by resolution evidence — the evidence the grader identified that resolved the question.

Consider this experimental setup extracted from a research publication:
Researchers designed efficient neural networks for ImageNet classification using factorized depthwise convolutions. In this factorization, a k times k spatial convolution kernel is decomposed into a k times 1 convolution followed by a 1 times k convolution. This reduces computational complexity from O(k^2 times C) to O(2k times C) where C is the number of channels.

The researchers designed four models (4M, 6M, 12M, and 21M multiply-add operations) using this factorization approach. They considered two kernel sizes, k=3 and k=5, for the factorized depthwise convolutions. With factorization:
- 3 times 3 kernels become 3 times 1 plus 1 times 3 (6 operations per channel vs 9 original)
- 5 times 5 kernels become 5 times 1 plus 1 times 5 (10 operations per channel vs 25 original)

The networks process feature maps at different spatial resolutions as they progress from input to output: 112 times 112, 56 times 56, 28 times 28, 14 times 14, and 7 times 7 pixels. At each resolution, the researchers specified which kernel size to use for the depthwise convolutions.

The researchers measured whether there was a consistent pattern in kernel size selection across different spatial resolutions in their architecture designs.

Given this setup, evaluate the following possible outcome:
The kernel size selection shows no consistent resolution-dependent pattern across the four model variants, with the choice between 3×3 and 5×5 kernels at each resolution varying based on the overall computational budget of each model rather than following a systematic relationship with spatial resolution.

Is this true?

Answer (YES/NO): NO